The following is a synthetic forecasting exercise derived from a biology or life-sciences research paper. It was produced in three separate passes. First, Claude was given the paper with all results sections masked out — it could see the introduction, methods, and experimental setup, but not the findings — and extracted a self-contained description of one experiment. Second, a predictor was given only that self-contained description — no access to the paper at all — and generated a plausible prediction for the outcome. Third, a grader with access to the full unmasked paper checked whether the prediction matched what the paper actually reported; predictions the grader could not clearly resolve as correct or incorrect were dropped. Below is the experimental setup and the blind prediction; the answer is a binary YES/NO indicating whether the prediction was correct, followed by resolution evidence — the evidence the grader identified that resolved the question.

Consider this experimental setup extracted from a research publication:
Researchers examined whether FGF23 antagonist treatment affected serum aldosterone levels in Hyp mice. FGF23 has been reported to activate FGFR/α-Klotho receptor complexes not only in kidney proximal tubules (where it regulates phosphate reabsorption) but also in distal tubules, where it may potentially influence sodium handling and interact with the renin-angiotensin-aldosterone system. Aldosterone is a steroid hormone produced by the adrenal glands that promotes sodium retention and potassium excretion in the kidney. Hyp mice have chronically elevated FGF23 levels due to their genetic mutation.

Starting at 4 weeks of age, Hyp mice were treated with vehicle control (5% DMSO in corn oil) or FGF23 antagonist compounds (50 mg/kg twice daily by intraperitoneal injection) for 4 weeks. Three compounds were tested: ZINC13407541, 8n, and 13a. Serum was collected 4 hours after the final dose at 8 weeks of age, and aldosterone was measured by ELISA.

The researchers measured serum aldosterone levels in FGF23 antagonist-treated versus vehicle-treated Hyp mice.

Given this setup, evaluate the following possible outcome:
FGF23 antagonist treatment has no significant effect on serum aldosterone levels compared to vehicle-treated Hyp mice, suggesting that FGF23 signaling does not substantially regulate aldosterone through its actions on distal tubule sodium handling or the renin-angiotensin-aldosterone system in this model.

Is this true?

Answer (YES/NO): NO